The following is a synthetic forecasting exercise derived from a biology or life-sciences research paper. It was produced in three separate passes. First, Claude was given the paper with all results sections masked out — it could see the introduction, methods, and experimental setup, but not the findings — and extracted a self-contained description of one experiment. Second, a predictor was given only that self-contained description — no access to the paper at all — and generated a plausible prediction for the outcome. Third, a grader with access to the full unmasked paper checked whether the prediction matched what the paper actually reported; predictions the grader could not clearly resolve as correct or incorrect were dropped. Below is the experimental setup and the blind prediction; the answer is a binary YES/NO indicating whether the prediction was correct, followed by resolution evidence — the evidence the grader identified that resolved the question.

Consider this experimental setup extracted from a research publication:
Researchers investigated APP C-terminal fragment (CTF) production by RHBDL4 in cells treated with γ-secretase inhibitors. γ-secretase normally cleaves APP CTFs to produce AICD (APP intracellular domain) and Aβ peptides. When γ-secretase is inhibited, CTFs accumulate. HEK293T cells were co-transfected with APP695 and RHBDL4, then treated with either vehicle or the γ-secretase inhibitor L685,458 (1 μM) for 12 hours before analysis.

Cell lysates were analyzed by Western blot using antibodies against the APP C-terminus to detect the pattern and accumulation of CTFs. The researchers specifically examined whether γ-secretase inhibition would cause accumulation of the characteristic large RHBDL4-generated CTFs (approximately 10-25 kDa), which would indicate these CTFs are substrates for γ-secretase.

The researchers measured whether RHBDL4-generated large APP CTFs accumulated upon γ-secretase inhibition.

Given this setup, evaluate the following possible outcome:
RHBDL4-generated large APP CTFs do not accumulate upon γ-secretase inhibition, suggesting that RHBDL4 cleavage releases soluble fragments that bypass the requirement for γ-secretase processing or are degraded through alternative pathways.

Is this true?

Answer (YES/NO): YES